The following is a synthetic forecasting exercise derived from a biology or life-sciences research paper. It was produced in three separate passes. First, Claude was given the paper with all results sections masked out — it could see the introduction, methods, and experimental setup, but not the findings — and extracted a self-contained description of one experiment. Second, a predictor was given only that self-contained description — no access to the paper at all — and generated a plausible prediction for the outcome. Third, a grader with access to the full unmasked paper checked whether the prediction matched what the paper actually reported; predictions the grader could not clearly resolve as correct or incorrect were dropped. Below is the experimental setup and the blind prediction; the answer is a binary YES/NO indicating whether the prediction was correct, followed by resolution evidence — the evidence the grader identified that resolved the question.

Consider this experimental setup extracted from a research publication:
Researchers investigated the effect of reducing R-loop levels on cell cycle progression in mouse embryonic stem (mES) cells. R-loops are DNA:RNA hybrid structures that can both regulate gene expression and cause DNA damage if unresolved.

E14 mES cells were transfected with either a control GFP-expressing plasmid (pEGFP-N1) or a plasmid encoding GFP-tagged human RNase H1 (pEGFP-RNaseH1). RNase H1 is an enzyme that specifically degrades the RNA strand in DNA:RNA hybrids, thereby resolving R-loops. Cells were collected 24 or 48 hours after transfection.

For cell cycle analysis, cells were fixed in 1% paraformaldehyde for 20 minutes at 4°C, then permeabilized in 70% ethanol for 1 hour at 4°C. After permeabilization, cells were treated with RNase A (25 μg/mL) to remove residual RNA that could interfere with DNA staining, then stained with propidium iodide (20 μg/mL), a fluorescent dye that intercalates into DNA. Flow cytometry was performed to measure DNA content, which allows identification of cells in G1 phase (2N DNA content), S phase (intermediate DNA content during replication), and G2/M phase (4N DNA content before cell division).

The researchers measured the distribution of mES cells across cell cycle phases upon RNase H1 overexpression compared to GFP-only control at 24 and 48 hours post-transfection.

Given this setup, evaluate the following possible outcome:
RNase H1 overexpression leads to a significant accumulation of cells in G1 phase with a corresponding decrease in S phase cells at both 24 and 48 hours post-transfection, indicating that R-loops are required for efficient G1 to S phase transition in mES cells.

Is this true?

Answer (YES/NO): NO